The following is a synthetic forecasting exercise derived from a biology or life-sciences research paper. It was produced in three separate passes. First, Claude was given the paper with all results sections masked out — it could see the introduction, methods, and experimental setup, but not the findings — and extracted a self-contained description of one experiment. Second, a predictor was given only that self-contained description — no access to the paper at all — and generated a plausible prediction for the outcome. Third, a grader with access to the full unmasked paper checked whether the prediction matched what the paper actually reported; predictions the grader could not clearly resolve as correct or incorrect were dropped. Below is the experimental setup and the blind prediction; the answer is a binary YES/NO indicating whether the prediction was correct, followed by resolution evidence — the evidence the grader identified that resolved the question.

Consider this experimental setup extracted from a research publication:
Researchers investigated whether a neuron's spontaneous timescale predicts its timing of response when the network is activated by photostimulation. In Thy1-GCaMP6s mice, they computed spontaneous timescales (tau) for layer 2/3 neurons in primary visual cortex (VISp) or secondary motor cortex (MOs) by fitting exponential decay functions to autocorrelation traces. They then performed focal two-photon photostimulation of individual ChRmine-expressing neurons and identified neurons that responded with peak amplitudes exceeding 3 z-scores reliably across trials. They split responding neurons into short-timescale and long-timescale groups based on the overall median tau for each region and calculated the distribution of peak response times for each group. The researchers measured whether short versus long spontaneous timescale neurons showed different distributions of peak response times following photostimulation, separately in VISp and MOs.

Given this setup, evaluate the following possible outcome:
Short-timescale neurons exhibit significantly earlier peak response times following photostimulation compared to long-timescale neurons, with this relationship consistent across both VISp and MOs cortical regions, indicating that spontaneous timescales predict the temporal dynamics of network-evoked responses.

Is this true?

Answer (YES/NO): NO